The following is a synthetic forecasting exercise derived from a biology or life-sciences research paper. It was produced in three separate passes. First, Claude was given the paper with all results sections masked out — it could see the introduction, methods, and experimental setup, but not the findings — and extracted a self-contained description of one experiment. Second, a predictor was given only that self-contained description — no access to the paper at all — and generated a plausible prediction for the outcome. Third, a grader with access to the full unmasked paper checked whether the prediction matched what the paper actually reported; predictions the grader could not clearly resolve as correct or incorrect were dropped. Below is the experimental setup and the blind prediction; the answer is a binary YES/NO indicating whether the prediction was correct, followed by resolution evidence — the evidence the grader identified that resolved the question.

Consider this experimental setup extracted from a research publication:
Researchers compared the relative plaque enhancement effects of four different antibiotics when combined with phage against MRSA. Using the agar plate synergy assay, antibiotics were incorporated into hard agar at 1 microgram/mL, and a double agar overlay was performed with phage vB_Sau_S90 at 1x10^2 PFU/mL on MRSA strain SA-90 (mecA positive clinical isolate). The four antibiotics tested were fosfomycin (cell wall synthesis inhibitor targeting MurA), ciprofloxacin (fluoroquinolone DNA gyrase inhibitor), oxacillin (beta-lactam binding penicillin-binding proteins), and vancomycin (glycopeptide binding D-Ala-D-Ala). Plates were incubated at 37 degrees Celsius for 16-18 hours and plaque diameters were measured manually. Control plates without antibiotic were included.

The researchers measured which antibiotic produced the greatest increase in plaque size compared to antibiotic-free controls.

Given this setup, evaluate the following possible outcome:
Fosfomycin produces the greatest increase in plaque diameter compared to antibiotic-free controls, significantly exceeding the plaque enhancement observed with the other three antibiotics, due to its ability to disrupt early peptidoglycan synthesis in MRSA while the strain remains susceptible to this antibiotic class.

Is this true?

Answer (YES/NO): YES